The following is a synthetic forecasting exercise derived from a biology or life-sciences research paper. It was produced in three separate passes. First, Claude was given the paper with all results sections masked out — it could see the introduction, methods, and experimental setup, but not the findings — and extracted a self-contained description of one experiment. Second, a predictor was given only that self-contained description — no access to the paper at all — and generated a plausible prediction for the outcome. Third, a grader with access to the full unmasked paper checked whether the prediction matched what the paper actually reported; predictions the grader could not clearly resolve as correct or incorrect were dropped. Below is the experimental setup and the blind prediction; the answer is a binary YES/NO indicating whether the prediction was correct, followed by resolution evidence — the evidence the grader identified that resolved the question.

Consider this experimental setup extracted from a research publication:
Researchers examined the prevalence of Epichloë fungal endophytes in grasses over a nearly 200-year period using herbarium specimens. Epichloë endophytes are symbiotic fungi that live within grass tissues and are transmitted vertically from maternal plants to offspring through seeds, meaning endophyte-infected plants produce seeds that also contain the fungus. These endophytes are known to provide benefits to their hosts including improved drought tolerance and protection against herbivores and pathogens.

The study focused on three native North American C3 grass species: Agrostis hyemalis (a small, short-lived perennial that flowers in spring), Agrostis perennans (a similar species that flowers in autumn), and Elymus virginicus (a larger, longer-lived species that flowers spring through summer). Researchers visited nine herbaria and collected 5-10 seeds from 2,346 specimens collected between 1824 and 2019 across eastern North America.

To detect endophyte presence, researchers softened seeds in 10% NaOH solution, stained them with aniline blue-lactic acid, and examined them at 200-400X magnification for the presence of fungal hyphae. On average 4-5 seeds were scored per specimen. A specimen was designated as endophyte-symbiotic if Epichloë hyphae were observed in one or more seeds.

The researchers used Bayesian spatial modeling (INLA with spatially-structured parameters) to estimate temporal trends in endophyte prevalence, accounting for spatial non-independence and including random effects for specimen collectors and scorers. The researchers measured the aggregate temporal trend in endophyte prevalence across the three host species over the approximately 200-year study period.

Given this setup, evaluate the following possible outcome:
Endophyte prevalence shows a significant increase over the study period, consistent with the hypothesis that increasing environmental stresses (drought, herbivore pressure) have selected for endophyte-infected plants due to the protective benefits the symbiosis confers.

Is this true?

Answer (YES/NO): YES